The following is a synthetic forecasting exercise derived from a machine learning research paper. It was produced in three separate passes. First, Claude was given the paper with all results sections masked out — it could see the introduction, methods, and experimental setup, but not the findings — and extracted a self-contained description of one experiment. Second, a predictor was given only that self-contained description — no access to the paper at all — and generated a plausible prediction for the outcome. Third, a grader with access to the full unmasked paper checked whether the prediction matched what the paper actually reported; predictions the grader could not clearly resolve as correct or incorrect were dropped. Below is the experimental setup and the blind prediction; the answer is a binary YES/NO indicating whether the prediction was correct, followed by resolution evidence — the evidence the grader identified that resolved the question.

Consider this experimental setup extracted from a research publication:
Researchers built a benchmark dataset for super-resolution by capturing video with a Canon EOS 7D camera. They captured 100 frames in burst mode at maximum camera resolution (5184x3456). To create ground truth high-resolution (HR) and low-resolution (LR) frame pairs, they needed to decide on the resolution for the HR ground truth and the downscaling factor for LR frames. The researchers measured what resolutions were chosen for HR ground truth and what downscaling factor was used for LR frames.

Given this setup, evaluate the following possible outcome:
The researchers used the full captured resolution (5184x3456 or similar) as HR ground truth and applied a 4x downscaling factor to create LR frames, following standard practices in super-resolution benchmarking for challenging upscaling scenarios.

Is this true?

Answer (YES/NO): NO